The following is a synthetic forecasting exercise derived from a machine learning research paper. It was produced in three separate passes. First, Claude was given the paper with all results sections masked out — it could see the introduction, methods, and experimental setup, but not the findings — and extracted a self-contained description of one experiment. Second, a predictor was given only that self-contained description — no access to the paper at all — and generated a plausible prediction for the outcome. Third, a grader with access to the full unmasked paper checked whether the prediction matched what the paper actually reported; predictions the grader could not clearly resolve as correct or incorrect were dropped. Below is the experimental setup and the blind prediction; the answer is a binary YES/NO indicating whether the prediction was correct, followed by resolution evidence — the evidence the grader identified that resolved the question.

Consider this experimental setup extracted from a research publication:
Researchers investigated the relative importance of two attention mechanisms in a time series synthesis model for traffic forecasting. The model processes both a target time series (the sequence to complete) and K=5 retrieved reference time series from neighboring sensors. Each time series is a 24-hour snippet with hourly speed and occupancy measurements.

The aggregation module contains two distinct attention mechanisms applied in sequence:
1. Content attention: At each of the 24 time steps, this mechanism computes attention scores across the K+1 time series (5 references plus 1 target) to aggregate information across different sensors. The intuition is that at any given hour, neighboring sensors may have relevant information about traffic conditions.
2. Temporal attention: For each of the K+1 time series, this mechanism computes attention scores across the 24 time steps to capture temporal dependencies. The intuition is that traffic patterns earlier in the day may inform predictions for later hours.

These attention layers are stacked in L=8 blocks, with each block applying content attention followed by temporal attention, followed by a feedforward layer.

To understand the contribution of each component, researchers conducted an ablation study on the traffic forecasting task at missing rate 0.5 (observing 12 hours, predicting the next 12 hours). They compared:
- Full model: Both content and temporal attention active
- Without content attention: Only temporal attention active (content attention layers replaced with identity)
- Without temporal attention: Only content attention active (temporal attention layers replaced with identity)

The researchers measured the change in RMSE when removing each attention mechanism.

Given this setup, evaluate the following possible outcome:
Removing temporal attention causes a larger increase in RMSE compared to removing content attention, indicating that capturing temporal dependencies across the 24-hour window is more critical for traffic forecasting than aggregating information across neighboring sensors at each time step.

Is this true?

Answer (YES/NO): YES